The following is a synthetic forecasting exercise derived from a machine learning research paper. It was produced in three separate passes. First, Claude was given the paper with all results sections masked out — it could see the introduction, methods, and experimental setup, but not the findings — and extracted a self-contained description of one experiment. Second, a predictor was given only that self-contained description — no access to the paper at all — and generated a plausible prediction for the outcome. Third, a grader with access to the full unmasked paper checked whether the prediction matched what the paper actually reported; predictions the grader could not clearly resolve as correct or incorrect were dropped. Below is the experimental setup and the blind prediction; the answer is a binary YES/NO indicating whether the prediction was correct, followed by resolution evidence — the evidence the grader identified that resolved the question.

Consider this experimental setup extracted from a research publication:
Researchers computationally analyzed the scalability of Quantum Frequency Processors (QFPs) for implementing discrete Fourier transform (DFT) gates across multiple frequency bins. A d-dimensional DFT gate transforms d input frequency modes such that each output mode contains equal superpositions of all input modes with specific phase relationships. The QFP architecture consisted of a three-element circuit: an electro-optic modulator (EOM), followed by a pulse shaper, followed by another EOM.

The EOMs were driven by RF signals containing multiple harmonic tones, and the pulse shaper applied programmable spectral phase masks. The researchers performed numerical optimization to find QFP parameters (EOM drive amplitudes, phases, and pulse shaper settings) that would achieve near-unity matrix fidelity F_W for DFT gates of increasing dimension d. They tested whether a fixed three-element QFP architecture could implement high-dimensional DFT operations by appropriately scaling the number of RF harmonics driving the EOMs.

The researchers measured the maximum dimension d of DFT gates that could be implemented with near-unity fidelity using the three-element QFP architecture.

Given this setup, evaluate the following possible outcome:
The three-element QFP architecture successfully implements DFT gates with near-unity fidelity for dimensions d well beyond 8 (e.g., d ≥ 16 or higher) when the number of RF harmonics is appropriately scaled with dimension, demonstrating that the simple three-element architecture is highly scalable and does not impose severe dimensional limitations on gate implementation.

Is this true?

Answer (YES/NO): NO